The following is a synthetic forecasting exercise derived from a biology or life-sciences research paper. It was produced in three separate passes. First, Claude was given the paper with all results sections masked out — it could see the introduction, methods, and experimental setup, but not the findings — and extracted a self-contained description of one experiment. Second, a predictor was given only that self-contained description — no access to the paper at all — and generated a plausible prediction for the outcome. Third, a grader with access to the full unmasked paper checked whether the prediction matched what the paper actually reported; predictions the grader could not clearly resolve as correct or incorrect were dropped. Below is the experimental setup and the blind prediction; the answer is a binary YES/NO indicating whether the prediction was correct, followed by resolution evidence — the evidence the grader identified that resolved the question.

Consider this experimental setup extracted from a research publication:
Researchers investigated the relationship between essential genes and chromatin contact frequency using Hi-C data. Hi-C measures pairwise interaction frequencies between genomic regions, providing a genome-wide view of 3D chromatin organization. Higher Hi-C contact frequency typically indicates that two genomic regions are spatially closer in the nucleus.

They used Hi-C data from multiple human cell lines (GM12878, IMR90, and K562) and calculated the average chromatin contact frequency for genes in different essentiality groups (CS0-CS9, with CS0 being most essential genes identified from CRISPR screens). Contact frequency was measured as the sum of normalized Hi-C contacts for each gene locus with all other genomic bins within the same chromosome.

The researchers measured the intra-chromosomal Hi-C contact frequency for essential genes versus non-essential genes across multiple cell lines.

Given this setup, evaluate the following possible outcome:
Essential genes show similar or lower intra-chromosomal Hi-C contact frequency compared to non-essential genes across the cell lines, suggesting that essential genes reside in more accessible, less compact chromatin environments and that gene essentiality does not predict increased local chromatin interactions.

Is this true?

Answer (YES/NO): NO